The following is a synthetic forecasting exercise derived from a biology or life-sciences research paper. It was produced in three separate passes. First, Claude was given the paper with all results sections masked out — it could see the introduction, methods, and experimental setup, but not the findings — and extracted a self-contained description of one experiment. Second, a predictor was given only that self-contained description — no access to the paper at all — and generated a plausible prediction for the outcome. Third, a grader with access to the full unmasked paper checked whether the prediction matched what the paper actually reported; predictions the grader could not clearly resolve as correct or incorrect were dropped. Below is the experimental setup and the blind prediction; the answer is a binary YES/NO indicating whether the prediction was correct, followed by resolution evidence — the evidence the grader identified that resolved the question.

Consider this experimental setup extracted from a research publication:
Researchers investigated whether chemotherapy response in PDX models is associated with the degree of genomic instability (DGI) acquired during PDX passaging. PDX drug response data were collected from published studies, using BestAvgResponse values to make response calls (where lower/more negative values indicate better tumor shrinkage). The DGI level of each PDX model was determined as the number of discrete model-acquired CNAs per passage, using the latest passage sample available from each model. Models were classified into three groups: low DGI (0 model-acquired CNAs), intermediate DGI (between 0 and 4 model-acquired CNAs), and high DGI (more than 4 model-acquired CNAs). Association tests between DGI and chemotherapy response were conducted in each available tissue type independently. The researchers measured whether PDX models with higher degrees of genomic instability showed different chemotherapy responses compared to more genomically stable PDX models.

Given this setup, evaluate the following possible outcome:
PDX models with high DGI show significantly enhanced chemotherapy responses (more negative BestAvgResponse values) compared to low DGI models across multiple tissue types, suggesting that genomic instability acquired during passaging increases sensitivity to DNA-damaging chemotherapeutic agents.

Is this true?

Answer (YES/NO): NO